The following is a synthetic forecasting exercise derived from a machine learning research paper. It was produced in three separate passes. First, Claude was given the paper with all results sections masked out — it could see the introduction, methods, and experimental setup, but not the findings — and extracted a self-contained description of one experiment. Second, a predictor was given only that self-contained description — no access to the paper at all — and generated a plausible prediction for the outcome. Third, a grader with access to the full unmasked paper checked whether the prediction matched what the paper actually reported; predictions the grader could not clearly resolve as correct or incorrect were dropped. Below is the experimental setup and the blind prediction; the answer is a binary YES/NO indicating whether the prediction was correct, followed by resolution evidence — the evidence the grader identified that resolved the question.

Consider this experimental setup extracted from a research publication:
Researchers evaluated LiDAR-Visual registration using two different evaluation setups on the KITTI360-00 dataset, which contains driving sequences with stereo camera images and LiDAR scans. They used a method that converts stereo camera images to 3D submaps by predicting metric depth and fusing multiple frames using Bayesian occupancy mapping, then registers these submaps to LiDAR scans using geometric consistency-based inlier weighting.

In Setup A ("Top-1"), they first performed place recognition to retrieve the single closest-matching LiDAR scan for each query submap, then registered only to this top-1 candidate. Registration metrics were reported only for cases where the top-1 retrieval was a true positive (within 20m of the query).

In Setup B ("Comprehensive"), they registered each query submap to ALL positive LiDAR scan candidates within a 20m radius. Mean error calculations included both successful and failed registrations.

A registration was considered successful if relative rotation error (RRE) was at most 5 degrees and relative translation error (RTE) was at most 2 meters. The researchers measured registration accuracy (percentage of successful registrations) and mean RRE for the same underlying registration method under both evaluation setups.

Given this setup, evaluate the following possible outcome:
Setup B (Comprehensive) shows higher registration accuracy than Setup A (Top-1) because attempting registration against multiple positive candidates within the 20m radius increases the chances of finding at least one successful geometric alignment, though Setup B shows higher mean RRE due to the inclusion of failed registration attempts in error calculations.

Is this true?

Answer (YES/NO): NO